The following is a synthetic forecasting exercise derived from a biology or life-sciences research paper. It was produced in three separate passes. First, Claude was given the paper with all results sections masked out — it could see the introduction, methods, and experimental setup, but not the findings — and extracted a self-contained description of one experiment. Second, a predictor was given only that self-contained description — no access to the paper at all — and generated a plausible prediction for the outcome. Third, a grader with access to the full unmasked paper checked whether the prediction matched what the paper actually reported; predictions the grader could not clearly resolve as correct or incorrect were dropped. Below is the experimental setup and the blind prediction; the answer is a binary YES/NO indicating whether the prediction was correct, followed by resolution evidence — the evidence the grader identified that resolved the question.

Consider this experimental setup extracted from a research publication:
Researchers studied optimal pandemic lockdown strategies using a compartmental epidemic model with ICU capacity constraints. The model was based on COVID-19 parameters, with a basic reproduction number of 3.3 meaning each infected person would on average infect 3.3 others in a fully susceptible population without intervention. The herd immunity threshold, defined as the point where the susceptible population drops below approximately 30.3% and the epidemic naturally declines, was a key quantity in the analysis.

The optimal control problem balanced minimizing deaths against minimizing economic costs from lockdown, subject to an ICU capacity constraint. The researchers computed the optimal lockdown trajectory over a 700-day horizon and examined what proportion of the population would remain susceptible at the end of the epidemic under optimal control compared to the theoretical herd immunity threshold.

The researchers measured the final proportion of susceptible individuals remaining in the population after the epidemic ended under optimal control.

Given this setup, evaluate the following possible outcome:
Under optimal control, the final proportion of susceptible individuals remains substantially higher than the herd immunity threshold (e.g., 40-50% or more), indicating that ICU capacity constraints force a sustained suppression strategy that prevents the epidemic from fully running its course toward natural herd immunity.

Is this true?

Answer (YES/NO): NO